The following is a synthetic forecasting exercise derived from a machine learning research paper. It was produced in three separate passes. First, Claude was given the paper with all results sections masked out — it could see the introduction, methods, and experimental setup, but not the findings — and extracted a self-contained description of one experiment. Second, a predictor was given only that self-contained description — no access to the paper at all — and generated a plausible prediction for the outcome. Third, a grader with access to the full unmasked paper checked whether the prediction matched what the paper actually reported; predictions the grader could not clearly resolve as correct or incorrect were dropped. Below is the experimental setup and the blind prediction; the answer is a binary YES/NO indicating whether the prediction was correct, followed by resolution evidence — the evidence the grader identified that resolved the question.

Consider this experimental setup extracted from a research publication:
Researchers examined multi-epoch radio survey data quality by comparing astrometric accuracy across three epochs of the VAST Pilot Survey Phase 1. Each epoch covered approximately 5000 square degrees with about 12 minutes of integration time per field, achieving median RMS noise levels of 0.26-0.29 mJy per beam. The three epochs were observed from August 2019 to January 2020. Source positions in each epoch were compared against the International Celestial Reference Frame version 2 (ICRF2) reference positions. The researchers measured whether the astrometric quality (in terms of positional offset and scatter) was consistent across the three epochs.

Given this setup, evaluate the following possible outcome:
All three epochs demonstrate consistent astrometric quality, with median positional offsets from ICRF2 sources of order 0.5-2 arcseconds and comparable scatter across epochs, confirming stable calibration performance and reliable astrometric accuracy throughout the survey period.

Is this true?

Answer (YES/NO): NO